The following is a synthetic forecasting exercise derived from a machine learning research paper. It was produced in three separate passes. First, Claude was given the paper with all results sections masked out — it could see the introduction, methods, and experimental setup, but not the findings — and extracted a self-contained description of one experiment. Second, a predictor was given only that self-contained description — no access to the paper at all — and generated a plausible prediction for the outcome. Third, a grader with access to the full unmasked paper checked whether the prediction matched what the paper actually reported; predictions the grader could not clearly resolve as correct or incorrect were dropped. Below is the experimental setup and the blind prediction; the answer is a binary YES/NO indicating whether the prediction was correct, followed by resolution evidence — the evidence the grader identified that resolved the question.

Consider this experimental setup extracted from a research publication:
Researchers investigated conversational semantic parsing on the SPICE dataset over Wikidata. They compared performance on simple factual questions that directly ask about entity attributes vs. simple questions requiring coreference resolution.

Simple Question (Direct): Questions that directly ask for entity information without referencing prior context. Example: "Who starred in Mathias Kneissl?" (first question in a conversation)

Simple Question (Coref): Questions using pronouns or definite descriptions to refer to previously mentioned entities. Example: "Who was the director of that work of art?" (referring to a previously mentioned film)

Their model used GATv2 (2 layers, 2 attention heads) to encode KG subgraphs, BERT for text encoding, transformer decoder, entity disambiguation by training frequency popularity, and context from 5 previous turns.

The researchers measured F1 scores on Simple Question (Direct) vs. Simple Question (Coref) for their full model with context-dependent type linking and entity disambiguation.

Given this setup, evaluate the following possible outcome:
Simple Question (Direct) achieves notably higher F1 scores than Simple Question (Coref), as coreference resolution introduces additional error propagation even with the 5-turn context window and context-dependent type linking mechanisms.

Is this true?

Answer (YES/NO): NO